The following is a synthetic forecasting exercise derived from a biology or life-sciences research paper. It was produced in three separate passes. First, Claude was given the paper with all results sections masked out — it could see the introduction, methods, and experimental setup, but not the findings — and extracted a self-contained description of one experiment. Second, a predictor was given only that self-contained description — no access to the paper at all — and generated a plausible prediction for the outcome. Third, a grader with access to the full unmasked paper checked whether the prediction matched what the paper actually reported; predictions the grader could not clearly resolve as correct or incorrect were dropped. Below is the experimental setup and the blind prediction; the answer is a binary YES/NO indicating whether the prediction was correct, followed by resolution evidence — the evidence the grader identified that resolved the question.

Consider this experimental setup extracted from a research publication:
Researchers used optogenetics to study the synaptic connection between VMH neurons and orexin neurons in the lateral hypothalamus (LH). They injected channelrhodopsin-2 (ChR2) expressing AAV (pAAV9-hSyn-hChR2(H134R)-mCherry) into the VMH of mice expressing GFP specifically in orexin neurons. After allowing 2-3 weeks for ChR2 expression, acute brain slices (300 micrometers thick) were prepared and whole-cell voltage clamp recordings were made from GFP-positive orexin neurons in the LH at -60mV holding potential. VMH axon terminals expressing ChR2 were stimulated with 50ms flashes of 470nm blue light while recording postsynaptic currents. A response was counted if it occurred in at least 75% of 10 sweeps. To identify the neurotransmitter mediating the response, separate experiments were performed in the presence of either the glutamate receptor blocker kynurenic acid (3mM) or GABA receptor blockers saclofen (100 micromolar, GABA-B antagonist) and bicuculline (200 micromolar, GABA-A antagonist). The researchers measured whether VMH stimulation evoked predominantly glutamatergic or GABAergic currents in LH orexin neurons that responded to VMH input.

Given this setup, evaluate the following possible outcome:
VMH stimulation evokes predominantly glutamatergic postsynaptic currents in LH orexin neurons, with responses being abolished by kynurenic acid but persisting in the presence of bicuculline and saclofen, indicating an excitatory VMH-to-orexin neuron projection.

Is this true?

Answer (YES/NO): YES